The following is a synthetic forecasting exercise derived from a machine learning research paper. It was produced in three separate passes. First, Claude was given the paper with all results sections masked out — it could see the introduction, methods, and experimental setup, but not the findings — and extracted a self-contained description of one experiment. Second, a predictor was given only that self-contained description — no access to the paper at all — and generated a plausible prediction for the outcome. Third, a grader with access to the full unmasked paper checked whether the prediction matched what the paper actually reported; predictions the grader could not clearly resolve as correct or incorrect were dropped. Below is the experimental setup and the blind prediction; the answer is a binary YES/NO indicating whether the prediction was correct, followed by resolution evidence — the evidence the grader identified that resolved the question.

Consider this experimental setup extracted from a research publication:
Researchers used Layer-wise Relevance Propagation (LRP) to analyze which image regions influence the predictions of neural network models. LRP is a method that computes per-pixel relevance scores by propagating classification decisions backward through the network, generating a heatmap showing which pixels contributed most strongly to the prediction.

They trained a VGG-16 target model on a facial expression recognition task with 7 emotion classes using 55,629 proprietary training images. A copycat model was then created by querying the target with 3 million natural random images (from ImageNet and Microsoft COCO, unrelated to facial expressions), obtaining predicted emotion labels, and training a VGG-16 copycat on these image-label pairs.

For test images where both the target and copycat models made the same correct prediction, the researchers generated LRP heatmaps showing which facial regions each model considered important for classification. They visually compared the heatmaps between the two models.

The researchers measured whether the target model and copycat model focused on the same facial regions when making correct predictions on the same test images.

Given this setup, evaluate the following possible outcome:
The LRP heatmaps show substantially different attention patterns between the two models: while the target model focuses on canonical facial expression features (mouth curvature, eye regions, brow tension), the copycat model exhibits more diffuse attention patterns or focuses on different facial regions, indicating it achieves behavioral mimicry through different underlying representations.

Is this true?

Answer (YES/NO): NO